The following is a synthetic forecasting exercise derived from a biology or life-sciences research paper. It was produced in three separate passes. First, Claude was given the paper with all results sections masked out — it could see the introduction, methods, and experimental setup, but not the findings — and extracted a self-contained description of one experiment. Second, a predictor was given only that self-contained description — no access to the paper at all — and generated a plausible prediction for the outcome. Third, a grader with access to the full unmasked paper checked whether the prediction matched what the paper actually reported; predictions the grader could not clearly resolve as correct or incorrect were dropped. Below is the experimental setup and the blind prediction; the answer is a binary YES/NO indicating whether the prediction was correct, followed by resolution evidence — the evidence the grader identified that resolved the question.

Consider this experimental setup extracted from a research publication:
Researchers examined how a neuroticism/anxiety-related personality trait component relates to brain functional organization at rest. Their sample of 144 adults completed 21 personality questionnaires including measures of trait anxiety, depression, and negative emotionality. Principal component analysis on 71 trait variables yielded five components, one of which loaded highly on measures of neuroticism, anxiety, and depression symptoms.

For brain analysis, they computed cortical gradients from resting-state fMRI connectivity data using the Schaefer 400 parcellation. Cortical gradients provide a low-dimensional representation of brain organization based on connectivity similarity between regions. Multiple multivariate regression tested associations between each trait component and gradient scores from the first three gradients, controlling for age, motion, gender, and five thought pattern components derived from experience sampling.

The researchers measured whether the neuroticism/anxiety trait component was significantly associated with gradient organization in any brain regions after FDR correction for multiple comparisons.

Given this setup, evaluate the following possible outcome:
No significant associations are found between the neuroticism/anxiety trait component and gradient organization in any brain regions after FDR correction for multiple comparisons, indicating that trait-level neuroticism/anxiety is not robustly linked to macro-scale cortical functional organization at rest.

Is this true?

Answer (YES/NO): YES